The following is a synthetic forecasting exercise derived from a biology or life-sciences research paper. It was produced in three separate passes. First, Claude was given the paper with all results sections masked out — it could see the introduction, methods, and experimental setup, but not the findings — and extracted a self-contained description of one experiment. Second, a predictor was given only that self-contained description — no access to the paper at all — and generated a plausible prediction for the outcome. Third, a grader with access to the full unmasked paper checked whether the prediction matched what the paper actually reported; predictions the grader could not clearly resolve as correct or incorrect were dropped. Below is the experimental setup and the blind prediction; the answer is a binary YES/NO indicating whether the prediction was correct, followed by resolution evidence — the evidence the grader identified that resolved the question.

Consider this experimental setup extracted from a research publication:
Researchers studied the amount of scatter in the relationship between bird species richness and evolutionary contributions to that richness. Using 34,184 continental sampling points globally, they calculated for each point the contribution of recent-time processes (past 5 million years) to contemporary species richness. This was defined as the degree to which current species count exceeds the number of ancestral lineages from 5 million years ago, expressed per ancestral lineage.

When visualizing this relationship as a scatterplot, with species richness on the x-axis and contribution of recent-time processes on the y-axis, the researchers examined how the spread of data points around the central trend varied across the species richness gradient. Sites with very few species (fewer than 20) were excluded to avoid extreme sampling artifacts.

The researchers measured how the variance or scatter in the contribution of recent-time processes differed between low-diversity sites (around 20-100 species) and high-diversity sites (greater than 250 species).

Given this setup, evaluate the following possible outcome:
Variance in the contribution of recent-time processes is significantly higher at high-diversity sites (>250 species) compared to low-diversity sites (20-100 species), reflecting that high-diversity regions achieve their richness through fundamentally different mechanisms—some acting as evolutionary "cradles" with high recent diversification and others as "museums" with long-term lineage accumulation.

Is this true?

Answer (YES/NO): NO